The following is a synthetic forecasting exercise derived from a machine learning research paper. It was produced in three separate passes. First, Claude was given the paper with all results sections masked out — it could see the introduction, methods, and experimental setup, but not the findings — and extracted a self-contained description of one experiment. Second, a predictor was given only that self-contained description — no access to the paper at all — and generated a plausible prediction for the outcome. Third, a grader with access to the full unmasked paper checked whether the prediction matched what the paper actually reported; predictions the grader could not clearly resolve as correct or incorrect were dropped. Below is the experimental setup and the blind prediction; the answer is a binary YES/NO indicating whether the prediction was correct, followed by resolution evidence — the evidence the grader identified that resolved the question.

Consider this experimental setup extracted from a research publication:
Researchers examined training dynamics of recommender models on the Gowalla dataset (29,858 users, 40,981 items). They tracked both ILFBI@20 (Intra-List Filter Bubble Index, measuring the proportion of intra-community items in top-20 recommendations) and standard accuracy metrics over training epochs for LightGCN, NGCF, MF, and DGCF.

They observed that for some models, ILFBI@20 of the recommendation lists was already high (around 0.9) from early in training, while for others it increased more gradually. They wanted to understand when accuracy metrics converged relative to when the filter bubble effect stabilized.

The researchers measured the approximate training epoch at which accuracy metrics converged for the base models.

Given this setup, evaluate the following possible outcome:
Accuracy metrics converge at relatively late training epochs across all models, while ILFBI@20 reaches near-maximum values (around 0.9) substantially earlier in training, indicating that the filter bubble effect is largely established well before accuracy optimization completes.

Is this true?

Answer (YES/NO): NO